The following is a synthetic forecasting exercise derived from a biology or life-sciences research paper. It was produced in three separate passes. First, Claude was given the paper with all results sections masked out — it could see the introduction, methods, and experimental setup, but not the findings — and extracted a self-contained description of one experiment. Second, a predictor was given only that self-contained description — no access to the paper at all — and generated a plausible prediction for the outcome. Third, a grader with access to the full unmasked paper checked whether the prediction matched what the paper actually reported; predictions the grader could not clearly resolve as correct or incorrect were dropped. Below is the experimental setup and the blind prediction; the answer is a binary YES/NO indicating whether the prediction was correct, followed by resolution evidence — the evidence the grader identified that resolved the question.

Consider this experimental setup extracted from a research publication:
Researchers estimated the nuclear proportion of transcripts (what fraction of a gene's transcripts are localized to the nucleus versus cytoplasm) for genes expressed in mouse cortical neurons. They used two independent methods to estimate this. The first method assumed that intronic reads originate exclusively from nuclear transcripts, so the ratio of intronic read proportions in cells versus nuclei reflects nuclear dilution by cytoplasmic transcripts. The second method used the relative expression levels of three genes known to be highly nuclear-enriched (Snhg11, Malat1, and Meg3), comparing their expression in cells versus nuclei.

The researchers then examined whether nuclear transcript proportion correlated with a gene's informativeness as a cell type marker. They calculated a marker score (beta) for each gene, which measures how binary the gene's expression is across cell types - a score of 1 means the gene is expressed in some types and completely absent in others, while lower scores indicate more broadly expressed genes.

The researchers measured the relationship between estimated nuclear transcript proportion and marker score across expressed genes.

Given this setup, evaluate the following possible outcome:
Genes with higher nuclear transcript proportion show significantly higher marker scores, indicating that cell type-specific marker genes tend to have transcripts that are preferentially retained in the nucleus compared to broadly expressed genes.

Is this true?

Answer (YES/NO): YES